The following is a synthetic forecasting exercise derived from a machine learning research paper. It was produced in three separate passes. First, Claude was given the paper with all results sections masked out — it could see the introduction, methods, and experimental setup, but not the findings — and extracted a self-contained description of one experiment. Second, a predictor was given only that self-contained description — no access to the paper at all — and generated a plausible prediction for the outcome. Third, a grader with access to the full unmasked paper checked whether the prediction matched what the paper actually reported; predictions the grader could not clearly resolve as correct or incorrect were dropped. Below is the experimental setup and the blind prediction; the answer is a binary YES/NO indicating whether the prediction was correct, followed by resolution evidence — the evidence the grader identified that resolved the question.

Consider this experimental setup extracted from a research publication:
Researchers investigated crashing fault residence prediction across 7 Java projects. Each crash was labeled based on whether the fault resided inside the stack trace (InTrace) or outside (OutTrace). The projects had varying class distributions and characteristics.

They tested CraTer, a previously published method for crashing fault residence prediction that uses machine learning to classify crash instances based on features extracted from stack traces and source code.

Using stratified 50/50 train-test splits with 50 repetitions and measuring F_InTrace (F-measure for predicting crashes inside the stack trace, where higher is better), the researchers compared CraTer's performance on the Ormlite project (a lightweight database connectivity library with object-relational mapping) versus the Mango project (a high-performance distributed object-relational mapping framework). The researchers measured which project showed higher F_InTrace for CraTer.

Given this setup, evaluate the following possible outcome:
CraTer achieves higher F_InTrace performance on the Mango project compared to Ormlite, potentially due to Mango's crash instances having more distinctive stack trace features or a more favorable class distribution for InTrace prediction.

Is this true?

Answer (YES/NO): NO